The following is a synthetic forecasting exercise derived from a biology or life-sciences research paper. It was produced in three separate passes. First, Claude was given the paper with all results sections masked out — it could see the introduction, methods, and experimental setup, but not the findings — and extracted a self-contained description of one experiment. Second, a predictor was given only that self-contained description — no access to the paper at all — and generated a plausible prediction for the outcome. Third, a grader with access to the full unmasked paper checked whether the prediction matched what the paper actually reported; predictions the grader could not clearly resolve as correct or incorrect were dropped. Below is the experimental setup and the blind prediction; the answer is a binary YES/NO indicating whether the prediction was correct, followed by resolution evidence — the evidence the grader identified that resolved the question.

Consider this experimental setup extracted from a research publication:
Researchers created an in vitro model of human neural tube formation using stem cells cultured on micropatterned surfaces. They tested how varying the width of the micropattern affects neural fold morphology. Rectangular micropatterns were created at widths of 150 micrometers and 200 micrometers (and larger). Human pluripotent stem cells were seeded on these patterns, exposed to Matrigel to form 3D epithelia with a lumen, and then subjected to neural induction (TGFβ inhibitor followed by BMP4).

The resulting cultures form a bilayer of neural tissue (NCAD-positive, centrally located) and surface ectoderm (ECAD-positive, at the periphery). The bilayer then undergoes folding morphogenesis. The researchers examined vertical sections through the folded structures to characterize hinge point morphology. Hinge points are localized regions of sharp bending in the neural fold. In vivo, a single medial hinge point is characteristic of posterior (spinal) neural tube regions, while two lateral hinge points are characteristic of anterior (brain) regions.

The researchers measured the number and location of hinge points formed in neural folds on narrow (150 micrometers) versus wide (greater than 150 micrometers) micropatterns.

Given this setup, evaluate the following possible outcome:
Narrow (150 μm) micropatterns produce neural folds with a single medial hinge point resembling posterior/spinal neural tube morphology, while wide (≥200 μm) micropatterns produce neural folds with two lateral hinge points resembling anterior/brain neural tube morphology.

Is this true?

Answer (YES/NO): YES